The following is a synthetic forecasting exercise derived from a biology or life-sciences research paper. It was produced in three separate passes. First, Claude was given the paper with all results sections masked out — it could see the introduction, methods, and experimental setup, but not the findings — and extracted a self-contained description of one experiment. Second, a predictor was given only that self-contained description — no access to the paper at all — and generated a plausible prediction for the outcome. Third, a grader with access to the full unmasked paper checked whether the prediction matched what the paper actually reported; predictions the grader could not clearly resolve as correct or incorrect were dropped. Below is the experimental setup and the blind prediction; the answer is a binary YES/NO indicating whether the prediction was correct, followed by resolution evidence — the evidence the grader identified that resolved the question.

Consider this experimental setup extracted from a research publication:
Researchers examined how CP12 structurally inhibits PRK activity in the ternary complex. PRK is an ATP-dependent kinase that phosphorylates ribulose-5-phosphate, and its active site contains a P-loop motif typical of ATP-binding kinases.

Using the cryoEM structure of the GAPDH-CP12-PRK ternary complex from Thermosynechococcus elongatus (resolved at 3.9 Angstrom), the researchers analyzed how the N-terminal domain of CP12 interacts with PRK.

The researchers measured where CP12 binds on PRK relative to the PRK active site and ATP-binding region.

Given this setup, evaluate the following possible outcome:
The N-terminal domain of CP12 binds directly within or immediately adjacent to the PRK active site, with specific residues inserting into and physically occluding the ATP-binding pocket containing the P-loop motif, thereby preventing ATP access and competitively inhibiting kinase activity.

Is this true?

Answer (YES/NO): NO